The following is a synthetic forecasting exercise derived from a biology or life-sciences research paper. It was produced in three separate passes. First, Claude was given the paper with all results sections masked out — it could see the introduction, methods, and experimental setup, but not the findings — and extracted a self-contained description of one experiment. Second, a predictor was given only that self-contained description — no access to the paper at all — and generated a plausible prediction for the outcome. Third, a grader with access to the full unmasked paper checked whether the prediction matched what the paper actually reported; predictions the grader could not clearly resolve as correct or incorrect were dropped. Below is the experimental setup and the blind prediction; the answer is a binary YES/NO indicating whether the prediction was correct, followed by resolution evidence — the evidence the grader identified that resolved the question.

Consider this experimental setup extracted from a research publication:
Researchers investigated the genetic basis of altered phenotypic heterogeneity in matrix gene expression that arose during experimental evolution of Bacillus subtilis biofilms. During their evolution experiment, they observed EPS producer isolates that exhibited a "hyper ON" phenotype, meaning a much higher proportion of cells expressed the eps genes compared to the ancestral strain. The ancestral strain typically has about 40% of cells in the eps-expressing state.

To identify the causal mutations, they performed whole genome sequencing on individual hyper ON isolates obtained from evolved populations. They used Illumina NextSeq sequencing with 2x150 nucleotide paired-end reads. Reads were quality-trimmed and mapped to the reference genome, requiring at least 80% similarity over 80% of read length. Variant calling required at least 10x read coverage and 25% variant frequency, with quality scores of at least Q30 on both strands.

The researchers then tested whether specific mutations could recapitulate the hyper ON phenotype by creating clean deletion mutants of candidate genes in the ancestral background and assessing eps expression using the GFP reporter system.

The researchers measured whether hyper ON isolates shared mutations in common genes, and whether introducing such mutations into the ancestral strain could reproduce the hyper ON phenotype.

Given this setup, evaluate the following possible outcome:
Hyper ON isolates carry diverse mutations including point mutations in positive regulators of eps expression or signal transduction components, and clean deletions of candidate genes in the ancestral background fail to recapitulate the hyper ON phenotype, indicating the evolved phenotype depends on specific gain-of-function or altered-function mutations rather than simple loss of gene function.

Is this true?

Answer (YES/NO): NO